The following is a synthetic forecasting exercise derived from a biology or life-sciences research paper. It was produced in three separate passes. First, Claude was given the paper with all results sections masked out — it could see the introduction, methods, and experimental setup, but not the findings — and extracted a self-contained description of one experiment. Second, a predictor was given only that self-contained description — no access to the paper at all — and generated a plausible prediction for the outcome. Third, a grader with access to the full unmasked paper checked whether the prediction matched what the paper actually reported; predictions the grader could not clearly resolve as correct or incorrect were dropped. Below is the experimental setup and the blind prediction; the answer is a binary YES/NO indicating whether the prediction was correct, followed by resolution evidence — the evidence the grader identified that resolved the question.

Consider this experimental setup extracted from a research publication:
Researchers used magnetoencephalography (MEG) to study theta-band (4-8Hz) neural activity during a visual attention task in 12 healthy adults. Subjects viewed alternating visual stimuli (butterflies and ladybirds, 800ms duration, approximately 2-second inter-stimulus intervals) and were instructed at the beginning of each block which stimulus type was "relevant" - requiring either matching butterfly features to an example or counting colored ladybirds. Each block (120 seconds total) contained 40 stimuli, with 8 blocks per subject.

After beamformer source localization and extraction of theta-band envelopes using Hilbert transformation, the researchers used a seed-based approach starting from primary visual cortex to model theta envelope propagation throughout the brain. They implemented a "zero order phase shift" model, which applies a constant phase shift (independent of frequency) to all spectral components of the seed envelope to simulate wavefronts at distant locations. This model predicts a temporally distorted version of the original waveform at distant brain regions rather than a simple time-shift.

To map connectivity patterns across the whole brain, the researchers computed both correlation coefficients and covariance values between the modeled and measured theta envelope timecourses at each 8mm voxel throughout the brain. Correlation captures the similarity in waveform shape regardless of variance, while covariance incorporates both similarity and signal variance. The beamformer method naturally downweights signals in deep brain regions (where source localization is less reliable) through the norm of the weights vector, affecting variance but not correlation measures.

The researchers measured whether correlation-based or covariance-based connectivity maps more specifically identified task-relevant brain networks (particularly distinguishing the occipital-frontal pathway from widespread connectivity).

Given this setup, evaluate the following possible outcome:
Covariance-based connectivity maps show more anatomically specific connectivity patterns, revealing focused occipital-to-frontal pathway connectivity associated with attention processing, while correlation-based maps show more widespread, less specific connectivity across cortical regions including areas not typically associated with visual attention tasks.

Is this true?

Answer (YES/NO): YES